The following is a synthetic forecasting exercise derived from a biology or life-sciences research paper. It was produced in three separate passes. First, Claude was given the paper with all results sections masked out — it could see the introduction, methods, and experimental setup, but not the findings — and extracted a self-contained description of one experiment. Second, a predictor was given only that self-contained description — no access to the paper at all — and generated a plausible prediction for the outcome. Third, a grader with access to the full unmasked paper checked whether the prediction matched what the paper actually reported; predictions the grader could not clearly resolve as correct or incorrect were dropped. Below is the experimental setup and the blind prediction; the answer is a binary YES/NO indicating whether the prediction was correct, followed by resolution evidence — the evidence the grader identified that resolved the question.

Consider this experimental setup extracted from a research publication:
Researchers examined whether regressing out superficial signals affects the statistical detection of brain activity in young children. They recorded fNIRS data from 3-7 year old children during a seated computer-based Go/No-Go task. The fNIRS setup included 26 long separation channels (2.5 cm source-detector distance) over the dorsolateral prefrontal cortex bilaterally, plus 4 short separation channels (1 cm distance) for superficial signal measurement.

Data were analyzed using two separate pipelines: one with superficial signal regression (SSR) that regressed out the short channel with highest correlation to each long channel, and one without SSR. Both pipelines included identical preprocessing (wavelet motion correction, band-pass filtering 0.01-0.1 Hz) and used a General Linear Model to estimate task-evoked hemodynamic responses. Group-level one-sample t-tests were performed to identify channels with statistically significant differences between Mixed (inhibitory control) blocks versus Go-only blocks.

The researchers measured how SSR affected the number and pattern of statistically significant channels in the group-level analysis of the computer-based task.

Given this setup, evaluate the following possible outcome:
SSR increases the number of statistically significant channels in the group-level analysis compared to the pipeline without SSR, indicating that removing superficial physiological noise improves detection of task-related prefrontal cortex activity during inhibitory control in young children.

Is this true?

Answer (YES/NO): NO